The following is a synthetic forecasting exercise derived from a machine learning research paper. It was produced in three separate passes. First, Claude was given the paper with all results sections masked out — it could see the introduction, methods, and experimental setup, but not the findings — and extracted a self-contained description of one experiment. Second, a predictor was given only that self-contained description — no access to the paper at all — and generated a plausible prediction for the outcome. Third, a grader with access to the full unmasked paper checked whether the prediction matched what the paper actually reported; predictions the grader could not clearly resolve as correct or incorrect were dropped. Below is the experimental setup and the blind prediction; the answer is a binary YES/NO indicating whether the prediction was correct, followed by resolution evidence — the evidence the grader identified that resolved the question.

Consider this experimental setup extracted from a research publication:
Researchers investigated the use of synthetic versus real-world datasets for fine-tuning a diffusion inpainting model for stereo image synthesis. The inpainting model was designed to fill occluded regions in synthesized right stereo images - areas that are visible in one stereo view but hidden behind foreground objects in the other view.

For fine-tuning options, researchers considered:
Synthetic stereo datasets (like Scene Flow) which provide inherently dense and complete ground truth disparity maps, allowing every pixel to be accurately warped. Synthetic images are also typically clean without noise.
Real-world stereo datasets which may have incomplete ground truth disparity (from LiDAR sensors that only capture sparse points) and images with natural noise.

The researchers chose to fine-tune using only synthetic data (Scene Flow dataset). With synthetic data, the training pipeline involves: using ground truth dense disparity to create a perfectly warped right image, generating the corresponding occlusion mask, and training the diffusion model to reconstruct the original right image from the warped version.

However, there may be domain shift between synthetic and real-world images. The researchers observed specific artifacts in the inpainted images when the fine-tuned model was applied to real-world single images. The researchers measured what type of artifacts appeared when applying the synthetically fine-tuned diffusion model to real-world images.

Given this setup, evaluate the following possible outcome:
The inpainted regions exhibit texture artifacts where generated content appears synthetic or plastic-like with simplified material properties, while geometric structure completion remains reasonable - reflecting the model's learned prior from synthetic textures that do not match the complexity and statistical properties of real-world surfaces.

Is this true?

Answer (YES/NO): NO